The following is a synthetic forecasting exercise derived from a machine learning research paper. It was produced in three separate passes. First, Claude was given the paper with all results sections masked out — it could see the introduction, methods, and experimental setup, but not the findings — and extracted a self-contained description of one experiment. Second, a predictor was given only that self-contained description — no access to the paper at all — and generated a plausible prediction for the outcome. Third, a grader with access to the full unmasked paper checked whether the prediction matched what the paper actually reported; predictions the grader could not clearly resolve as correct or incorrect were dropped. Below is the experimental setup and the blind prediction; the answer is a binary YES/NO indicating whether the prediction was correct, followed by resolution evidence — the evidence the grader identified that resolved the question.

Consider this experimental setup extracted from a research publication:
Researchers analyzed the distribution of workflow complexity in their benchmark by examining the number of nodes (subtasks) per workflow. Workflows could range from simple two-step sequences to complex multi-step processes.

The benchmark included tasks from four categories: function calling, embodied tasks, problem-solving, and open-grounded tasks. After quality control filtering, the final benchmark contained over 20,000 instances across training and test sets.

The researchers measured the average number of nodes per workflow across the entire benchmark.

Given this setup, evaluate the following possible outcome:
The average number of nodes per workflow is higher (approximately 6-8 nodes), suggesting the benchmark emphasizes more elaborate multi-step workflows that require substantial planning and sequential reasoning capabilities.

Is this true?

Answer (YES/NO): NO